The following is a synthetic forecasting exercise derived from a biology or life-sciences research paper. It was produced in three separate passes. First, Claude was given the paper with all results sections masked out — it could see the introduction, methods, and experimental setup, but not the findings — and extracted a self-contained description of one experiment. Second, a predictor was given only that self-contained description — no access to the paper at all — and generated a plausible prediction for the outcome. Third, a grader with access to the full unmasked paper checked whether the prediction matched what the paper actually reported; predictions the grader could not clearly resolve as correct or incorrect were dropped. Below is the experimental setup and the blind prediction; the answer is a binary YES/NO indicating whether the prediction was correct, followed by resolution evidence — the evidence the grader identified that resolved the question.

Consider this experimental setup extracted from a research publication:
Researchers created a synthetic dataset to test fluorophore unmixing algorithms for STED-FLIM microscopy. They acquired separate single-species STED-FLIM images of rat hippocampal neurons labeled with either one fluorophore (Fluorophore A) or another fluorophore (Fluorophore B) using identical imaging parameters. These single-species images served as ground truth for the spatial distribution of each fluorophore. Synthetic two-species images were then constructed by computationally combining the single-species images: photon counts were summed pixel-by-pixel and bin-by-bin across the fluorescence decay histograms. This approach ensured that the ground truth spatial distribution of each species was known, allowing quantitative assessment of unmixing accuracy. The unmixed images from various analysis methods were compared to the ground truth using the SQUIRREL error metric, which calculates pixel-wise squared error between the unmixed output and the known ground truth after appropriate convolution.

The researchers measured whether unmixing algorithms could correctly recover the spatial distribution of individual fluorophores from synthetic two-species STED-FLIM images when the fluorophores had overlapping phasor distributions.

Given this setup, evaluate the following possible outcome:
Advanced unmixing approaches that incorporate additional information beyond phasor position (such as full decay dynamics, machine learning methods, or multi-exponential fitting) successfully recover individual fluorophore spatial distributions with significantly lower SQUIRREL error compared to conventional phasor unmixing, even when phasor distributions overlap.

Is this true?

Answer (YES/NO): NO